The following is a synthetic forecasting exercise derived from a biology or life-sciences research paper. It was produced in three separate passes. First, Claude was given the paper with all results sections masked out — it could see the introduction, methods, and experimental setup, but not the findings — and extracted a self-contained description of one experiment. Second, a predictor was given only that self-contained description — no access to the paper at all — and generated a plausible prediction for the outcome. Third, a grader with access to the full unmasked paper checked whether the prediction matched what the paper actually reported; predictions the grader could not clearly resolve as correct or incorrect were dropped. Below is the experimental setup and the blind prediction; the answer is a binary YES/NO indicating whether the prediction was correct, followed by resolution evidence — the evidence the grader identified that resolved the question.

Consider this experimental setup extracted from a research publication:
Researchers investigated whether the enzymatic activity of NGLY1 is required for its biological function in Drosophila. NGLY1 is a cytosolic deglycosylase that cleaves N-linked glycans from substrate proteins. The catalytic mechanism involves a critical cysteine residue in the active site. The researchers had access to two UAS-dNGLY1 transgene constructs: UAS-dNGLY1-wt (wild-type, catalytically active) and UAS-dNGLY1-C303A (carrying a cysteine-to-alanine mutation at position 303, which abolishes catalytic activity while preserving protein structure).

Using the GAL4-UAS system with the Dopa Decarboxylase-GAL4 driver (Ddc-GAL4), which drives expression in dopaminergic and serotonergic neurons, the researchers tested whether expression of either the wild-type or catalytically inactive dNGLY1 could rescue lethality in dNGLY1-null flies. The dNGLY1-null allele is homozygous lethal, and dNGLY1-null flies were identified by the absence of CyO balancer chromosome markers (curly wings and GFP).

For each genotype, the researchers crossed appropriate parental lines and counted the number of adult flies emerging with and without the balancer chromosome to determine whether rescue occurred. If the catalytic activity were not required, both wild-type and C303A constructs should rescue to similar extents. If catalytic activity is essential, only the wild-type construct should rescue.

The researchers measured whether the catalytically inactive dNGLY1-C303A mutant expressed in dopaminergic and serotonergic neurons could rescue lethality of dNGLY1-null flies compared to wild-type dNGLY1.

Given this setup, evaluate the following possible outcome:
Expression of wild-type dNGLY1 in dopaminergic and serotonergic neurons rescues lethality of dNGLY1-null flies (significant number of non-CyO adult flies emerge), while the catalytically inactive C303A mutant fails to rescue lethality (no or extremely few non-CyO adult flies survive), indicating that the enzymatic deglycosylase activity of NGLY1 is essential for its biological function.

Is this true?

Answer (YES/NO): YES